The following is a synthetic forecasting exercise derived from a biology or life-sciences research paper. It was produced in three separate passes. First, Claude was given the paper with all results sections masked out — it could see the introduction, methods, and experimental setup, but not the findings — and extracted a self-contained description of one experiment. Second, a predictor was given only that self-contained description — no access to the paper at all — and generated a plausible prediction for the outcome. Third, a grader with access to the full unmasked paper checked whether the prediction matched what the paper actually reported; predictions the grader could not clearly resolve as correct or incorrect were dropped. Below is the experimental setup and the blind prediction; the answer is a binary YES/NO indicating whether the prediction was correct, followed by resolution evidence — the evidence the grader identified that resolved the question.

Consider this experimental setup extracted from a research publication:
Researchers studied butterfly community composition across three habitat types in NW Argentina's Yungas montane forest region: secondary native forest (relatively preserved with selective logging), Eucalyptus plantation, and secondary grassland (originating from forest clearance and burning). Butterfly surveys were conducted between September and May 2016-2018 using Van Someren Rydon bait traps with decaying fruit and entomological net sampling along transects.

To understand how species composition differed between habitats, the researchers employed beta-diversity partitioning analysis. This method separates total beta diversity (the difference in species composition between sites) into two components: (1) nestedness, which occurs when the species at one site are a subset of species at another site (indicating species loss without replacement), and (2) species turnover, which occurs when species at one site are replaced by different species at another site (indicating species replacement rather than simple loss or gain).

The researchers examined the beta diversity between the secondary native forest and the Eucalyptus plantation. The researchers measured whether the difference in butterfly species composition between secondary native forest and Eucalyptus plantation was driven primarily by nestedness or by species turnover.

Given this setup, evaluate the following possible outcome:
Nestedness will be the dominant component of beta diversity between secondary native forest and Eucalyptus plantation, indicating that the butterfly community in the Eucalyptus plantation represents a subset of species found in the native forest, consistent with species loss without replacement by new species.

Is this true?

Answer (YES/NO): NO